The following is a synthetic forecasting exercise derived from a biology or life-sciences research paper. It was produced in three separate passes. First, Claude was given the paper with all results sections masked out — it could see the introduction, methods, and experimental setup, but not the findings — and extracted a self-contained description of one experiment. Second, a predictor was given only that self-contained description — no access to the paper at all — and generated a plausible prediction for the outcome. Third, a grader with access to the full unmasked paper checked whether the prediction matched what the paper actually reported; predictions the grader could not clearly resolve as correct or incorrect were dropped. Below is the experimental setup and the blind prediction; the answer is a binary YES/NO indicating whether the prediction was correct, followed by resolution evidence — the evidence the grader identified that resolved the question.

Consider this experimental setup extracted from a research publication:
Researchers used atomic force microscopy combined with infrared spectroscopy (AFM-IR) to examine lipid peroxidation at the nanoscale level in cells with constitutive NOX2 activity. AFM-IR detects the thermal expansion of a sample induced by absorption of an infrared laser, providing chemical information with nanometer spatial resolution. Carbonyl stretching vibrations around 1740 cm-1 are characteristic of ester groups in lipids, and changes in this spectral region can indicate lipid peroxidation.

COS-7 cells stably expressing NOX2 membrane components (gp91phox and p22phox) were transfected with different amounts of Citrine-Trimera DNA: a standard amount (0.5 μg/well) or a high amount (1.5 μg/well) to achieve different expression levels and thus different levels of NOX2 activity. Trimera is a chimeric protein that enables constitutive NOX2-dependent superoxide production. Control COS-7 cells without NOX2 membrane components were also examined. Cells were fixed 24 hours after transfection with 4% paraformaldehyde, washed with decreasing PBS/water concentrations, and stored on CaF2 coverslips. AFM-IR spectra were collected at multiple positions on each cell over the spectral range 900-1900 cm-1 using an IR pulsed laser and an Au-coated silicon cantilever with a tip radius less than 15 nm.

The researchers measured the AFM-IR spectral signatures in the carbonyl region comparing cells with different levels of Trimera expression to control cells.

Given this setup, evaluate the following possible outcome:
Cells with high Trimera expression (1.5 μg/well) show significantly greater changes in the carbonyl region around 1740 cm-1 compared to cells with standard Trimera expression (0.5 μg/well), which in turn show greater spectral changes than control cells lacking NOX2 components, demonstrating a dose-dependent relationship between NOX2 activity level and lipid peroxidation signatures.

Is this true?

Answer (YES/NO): YES